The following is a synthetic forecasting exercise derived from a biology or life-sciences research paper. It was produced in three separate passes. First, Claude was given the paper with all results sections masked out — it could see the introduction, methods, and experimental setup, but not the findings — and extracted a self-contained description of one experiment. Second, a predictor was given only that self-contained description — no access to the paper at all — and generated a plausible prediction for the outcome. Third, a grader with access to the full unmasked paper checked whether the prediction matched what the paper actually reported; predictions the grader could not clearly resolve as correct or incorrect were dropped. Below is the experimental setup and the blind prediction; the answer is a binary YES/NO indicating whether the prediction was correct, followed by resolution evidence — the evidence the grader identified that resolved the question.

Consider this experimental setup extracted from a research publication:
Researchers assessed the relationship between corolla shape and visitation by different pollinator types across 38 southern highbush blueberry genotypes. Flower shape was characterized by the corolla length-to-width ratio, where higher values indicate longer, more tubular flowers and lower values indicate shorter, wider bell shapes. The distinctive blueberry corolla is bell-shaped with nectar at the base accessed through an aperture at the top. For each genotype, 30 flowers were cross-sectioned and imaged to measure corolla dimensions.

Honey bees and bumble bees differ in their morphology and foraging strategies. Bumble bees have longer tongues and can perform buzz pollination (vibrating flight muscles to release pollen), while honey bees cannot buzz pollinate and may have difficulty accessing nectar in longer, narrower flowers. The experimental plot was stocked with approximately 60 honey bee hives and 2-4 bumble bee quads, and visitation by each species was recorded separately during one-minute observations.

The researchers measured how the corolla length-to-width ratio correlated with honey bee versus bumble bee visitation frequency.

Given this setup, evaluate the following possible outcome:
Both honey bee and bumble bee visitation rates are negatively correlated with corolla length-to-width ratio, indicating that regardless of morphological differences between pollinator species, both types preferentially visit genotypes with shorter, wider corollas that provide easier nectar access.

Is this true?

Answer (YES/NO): NO